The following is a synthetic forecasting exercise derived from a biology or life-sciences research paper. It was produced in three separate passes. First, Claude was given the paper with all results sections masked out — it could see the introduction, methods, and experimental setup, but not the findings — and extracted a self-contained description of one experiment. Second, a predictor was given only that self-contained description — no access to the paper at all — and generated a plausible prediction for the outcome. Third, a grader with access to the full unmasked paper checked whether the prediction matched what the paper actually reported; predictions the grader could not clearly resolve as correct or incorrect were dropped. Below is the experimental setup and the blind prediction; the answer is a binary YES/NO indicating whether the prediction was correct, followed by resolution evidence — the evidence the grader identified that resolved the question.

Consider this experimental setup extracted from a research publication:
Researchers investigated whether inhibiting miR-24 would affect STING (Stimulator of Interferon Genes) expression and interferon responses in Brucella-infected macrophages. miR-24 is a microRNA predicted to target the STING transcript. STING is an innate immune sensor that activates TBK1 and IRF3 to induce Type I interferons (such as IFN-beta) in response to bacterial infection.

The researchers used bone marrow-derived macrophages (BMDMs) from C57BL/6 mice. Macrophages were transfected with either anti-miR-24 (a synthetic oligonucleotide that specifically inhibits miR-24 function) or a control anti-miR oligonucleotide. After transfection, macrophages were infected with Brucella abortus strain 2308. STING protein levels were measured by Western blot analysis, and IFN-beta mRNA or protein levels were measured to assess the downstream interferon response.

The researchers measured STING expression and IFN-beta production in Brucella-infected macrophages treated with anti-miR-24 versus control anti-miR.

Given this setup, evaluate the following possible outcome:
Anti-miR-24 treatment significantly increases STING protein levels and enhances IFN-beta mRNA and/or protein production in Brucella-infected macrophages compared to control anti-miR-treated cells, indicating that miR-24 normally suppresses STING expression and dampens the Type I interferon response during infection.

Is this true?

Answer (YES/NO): YES